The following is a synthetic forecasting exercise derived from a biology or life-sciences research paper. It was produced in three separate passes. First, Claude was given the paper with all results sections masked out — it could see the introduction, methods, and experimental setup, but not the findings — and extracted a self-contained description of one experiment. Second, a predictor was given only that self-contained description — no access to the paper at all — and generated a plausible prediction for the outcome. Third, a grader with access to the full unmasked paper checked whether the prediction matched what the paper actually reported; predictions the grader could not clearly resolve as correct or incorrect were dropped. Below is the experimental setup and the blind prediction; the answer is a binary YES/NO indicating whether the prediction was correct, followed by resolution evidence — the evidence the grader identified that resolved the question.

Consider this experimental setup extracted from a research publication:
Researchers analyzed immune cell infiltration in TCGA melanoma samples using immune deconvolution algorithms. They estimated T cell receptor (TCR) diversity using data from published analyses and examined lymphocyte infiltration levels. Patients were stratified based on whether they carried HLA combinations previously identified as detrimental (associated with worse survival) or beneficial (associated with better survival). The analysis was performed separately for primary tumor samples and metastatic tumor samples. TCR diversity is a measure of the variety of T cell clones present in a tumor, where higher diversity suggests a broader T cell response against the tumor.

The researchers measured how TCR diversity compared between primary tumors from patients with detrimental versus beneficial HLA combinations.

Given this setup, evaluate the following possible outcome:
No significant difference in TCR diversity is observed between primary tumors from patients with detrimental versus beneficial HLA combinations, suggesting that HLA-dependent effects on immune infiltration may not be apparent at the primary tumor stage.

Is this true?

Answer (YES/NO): NO